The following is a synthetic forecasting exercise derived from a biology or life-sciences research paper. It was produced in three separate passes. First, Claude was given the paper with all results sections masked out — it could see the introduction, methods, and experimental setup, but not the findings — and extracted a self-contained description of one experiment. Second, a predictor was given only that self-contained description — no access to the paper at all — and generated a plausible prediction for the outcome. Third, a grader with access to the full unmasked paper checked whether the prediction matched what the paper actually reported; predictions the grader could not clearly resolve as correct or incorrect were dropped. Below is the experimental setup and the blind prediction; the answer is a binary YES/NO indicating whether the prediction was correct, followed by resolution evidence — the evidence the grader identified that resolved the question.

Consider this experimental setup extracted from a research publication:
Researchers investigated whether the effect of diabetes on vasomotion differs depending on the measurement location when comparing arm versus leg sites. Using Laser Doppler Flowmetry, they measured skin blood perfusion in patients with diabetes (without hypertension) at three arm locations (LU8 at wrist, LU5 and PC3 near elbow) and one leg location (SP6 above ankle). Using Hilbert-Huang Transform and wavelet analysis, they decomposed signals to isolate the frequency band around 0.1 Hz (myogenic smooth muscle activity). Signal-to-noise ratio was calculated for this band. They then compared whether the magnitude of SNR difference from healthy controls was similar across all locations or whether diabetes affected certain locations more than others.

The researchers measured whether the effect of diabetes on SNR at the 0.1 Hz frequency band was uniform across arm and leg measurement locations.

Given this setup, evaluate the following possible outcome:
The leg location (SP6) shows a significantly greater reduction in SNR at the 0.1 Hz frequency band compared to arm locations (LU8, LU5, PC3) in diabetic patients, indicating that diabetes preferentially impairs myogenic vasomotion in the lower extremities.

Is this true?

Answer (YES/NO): NO